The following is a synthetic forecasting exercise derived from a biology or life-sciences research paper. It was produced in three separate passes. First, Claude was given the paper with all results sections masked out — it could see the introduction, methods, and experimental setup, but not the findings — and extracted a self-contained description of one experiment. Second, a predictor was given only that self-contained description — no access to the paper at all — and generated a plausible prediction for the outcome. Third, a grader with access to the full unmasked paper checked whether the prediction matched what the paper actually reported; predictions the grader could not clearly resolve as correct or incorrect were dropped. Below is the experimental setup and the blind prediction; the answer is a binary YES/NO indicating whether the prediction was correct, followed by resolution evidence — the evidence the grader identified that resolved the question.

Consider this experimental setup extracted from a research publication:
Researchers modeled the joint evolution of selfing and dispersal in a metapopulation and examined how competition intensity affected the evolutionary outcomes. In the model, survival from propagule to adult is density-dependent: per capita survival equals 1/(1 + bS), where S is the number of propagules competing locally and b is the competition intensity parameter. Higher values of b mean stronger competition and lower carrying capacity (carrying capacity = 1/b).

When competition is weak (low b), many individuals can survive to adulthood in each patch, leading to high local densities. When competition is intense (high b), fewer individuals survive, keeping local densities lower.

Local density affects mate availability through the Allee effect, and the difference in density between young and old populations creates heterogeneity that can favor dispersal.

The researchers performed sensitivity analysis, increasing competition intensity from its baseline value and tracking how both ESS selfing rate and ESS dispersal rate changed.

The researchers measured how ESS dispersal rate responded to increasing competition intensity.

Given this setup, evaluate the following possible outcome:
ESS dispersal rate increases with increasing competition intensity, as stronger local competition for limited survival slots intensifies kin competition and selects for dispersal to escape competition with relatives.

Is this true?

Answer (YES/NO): NO